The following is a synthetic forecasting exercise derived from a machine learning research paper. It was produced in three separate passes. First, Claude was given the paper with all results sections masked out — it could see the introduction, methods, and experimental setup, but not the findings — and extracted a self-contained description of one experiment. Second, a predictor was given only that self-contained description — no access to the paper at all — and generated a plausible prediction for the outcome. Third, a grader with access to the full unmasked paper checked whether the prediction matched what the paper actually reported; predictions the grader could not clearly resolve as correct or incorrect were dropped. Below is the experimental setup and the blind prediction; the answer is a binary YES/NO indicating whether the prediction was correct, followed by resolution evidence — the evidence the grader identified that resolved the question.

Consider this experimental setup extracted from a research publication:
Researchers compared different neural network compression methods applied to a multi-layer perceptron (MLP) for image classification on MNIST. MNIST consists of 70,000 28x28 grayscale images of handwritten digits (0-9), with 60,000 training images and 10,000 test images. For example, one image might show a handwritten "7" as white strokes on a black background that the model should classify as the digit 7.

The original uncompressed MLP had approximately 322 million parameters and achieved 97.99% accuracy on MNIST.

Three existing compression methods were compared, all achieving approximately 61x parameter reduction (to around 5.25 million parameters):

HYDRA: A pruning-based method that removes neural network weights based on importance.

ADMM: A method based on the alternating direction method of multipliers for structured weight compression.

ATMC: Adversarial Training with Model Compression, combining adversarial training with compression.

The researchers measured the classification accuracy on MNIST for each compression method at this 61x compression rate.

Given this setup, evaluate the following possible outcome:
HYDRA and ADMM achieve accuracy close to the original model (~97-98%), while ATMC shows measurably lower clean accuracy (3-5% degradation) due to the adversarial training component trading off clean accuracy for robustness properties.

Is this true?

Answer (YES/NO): NO